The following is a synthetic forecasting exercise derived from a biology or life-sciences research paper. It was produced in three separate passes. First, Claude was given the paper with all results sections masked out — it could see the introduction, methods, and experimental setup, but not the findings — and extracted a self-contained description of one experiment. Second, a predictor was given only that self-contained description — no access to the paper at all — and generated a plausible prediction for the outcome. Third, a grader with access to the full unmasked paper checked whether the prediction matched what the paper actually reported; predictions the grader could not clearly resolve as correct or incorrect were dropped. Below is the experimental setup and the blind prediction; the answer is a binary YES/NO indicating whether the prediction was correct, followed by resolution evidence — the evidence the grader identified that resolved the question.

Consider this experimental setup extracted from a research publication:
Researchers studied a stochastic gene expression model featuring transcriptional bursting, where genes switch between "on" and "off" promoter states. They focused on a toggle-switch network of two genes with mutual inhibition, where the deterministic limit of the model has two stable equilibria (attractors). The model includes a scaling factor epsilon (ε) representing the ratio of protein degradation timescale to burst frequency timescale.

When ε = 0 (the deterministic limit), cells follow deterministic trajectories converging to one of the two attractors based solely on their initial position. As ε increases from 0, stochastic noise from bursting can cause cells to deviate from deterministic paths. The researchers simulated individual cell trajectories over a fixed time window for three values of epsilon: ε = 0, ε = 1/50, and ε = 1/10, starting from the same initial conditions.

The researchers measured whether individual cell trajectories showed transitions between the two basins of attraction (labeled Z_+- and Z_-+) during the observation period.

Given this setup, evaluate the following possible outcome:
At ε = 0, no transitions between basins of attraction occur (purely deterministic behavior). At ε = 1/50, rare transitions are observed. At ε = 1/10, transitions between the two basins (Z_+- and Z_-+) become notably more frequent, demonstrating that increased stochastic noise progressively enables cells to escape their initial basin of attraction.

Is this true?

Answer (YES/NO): NO